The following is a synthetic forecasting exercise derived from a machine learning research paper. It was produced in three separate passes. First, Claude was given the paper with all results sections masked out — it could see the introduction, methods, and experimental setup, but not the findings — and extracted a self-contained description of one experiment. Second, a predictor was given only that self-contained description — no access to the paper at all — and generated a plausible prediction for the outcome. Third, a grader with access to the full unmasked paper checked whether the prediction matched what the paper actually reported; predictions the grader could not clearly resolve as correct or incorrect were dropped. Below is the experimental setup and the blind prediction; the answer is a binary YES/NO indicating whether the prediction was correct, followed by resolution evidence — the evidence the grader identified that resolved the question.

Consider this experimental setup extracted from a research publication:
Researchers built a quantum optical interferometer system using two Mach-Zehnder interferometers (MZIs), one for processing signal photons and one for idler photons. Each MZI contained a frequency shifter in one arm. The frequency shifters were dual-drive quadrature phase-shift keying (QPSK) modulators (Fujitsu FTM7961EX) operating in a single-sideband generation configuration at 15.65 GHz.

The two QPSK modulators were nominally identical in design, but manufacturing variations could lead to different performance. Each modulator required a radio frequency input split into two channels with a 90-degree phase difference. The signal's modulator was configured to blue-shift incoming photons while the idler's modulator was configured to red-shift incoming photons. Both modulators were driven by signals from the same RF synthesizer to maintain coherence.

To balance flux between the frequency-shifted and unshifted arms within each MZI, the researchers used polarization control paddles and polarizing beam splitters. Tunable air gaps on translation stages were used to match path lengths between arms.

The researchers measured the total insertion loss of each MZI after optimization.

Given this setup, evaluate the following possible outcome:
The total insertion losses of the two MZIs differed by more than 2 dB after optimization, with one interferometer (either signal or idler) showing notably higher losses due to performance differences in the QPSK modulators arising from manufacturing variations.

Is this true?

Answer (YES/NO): YES